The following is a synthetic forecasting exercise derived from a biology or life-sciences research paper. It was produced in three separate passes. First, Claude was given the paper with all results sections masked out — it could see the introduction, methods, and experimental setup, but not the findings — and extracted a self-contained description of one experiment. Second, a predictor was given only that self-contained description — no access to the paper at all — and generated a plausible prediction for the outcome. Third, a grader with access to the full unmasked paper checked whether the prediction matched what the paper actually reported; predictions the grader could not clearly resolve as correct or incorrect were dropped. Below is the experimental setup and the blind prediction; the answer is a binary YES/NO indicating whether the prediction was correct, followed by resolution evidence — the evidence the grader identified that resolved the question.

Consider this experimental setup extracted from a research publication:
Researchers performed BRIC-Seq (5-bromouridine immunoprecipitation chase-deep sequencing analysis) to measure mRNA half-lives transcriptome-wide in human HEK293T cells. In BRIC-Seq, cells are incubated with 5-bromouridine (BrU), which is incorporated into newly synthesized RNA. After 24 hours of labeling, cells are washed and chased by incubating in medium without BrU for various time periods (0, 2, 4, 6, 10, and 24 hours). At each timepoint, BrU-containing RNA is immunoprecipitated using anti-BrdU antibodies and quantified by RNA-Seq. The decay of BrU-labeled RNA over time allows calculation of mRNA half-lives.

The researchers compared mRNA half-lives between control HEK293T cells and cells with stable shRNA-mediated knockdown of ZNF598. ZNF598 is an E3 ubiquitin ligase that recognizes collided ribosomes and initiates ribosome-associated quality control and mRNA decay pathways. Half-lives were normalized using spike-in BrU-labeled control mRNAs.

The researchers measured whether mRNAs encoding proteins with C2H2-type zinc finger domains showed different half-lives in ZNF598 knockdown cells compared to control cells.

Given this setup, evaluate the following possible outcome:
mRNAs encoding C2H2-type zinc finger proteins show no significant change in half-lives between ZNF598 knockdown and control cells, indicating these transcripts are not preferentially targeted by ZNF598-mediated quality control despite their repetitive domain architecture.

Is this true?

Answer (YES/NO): NO